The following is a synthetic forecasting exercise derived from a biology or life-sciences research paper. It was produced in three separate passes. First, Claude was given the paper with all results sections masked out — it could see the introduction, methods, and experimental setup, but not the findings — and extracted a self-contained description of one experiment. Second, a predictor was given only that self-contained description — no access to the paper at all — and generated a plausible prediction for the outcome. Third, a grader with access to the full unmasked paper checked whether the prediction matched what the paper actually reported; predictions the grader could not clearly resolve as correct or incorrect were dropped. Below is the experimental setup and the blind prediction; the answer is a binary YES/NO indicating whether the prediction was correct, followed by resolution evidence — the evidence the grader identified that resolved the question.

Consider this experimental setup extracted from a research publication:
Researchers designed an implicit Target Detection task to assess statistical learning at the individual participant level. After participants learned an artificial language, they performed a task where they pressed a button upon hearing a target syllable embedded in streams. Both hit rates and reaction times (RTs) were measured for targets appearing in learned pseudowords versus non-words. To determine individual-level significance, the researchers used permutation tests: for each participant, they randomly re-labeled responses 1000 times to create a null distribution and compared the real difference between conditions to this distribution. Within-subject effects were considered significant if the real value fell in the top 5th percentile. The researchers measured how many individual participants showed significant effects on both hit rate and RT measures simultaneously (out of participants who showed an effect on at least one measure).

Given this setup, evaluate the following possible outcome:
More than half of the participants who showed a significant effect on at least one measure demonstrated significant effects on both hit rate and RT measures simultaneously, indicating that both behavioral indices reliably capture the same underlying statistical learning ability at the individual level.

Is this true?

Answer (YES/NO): NO